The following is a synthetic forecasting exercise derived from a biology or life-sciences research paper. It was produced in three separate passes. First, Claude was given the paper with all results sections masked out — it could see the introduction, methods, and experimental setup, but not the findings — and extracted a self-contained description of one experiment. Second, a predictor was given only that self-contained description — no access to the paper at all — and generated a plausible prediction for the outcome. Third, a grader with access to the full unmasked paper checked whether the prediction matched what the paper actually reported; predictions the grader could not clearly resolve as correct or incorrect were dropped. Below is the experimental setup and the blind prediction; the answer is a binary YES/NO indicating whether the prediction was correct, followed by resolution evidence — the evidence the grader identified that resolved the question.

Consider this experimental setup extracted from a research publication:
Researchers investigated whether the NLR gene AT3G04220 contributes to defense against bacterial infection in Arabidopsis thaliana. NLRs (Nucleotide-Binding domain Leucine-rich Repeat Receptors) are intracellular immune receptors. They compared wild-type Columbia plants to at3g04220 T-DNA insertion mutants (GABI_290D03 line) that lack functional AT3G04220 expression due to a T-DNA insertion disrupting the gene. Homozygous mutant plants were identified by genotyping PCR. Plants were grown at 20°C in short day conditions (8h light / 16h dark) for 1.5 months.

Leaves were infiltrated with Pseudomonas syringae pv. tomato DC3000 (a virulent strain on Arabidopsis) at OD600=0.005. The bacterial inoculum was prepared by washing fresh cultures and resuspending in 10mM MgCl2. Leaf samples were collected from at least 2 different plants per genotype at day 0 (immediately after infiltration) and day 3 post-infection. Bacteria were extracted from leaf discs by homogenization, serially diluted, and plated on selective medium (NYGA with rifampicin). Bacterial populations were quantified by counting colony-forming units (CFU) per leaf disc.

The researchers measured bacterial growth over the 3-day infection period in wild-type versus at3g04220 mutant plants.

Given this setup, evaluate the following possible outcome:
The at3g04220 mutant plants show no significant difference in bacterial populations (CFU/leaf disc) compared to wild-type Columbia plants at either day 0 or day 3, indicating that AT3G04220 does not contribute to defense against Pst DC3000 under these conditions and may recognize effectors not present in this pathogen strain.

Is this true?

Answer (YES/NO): YES